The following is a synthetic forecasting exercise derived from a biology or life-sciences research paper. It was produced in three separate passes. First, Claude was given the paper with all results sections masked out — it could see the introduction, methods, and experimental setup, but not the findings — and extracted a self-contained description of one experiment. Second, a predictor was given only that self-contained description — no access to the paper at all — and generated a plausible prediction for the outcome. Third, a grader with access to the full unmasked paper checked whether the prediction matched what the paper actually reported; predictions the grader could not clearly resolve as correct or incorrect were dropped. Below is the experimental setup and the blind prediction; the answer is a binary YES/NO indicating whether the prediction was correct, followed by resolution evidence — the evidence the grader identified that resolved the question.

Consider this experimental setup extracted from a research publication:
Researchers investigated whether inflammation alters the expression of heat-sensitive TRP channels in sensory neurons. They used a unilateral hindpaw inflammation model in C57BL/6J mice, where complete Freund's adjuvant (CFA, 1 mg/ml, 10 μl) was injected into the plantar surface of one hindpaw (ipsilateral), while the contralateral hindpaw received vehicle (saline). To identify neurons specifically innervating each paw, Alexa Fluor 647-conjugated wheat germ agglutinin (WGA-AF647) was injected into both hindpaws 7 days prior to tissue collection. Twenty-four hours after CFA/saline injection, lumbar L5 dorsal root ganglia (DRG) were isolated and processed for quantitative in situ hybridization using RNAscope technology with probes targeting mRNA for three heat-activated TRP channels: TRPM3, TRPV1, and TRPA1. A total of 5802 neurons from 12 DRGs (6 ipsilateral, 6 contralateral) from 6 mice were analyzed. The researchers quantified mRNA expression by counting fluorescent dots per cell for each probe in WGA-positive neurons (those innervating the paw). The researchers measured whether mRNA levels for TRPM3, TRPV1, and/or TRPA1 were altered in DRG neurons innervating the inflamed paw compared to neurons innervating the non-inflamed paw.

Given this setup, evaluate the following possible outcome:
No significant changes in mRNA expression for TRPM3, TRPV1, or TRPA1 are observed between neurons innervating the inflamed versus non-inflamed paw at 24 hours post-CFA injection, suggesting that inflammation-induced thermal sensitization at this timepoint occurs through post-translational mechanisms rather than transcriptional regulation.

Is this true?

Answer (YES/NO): NO